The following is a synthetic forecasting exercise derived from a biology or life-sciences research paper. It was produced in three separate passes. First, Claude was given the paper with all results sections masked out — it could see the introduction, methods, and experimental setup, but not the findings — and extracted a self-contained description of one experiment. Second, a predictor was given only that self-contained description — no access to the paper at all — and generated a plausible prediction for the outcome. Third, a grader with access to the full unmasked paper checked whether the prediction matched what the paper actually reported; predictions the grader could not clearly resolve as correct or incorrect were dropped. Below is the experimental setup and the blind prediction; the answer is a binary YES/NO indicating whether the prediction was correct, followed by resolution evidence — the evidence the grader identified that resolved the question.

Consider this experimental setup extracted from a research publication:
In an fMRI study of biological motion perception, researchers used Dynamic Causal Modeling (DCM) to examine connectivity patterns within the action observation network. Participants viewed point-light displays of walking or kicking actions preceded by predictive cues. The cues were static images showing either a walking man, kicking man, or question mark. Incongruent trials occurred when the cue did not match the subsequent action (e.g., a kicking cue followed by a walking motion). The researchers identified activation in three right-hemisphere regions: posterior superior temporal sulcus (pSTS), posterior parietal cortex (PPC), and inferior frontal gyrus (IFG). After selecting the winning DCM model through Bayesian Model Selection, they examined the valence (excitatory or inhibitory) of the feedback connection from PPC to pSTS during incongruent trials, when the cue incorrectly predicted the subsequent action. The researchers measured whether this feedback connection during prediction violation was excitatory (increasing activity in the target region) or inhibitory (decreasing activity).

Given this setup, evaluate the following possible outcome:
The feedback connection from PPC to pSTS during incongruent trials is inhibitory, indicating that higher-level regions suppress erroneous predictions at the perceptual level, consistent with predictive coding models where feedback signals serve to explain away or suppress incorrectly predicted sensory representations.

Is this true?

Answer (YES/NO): YES